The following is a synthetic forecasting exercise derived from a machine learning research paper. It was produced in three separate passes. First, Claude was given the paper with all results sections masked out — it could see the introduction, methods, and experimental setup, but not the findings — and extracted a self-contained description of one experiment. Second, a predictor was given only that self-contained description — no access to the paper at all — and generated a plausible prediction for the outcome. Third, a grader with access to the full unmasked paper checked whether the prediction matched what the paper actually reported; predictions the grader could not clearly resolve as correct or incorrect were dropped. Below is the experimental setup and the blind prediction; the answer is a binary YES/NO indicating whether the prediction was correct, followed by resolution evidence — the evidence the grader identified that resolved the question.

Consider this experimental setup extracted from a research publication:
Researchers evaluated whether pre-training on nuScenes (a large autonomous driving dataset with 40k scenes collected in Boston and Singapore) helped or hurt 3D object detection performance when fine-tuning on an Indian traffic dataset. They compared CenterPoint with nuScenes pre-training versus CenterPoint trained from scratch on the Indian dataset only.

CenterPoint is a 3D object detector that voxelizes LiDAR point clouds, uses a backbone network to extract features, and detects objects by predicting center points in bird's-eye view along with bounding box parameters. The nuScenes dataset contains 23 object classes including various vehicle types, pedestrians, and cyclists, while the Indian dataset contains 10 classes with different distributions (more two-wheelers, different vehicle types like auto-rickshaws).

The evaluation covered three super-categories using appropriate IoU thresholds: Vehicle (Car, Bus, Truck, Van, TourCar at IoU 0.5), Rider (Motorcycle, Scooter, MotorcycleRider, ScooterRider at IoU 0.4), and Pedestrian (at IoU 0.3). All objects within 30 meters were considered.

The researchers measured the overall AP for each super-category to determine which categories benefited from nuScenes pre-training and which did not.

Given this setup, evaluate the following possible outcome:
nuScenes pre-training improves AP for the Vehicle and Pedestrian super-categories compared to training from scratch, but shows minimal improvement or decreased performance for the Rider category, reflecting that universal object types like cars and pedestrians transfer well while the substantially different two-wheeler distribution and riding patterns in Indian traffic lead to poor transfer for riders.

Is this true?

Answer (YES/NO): NO